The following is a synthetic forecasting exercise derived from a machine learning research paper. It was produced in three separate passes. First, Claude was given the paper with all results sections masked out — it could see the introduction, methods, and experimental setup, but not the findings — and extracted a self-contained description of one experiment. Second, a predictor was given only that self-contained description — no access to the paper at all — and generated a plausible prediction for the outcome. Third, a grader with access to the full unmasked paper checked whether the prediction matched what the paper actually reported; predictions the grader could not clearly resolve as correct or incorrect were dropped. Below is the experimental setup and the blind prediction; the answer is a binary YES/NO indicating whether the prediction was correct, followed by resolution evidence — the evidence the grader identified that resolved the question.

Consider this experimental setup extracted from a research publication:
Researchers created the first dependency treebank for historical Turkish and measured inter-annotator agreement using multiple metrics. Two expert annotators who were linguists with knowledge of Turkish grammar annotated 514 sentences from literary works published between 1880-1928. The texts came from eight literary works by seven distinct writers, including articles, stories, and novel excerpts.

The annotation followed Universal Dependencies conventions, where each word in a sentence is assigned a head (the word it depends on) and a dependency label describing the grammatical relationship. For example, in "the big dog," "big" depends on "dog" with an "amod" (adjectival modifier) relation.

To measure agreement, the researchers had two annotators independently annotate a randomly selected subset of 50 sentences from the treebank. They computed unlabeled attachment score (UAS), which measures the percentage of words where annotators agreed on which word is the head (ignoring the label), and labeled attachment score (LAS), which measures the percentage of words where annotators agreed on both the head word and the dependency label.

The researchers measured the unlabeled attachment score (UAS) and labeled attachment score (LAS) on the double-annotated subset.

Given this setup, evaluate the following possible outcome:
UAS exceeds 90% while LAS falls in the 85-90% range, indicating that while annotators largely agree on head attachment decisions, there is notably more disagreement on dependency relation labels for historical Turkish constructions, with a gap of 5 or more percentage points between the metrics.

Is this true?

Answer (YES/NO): NO